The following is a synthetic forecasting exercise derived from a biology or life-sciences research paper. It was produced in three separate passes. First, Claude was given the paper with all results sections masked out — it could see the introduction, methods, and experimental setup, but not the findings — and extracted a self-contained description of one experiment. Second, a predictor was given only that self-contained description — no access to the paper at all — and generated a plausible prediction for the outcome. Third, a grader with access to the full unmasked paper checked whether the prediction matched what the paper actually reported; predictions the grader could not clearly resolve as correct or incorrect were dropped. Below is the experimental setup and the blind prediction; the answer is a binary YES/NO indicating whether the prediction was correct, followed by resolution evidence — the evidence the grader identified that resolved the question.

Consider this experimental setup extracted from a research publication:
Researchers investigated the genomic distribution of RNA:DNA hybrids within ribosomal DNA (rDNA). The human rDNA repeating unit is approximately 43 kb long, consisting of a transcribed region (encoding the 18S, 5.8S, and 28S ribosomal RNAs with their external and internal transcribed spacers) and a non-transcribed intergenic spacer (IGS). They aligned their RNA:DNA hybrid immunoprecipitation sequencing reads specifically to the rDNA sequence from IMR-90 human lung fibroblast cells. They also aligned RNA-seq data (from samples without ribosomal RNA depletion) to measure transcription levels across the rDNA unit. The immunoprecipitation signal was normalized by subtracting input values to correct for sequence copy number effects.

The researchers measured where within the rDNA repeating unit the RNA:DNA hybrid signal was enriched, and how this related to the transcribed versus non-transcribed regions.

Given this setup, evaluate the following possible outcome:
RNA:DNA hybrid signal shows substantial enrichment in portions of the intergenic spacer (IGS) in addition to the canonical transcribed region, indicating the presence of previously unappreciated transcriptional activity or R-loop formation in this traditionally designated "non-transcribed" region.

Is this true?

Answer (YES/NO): YES